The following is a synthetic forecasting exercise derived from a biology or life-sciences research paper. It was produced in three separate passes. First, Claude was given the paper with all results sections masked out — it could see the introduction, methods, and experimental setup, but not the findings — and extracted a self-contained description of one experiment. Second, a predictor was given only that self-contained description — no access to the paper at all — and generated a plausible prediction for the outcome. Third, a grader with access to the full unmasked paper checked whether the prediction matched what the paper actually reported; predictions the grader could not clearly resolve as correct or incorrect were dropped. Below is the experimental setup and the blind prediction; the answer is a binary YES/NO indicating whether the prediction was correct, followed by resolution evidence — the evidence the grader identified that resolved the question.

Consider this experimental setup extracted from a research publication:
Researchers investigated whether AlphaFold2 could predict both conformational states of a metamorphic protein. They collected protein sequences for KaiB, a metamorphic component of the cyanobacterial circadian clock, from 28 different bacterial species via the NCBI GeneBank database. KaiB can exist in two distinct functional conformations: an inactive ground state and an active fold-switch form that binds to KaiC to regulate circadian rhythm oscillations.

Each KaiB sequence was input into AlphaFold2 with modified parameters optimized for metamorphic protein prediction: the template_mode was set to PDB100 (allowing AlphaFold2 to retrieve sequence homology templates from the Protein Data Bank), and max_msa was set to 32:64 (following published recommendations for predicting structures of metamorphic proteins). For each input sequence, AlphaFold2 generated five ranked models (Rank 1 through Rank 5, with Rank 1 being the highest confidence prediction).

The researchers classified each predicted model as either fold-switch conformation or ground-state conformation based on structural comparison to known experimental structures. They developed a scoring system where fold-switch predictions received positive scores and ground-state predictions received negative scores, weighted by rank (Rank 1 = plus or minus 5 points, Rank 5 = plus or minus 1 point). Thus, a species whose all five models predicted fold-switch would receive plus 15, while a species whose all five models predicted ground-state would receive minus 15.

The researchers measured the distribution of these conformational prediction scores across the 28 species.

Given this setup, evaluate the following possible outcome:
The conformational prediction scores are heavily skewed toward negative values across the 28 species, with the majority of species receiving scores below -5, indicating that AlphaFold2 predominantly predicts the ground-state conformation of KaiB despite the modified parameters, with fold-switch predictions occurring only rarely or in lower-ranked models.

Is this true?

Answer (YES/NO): NO